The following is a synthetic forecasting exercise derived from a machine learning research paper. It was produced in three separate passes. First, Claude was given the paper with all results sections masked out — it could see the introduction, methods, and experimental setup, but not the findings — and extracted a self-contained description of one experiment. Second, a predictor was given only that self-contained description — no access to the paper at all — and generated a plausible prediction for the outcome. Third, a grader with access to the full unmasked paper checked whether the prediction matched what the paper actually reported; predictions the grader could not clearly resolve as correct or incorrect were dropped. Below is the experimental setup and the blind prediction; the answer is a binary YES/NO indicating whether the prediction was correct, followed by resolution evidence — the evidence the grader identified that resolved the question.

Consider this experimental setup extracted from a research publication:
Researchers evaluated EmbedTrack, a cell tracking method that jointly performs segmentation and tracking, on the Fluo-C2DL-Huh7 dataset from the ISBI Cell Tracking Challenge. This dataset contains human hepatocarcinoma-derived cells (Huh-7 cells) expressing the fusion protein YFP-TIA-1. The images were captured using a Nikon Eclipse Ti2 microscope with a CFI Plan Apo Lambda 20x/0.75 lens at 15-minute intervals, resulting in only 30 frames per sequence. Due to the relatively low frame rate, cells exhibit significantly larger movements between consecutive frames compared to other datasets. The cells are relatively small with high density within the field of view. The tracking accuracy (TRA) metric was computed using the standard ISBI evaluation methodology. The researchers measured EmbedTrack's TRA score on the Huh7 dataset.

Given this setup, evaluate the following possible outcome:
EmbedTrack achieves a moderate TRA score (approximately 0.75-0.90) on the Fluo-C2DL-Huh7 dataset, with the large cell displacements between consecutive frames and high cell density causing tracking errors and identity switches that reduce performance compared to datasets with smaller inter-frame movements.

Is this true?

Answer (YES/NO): NO